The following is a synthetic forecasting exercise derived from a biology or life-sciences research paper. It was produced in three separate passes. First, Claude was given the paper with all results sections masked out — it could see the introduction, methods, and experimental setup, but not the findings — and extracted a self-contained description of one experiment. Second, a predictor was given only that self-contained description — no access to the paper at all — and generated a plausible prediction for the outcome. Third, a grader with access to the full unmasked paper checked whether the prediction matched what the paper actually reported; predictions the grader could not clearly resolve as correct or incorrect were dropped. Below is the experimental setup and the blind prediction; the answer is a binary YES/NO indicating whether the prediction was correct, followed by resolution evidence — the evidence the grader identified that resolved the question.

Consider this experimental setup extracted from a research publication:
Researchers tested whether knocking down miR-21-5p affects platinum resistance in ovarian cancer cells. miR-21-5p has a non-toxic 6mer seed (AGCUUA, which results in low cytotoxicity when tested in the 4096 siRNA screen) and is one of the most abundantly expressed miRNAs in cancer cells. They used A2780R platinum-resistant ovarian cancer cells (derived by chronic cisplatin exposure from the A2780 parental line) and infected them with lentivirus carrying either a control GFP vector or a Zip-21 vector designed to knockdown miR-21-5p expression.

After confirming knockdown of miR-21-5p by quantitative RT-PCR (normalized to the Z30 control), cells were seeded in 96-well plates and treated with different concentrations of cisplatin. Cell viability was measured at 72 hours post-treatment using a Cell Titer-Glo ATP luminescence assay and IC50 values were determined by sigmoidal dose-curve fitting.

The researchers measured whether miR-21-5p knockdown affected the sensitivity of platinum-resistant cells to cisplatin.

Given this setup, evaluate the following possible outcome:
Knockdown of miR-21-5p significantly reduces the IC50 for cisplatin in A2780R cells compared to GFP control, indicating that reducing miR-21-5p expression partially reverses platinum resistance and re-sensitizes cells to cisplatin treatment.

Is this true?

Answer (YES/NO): YES